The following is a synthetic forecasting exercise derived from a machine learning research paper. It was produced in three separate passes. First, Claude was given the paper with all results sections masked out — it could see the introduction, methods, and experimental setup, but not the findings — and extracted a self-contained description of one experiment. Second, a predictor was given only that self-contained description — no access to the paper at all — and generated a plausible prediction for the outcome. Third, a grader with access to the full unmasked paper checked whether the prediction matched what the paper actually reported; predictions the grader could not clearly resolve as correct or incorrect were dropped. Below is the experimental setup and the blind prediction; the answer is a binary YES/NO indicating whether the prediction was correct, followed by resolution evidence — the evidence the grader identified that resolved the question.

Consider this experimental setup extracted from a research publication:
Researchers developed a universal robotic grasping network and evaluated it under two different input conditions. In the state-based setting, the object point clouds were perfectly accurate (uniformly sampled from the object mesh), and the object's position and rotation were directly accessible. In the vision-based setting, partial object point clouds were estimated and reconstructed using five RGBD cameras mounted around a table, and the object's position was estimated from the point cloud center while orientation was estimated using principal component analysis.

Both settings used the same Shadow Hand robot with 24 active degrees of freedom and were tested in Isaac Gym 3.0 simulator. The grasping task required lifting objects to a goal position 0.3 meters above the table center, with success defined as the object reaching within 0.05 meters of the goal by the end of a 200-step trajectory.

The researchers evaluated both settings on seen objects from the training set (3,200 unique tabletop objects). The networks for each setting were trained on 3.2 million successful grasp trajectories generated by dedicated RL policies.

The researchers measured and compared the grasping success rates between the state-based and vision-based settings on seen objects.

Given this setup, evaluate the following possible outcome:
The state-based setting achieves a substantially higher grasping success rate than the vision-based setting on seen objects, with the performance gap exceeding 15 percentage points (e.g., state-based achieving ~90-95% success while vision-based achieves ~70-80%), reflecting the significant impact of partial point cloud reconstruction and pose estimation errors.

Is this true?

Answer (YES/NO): NO